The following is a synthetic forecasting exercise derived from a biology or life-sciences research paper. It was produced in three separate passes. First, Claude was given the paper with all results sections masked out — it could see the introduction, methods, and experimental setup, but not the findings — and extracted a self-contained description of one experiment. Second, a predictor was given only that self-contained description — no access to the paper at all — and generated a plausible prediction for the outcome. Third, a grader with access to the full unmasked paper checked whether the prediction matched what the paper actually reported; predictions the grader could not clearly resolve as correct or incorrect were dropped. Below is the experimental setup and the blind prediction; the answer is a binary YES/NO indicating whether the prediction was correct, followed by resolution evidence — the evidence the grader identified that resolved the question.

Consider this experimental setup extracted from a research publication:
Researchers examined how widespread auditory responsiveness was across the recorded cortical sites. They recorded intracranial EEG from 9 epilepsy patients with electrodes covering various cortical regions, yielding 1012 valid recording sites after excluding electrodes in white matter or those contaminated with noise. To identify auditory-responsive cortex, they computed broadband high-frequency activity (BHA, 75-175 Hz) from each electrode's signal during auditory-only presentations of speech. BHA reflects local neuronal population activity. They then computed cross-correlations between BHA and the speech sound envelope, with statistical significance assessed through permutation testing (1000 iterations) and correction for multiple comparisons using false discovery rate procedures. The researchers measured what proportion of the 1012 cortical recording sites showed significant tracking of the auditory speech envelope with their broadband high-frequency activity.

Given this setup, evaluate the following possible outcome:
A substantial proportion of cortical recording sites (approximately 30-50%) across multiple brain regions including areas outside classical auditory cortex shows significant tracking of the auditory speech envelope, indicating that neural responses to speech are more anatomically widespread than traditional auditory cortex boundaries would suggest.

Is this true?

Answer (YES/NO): NO